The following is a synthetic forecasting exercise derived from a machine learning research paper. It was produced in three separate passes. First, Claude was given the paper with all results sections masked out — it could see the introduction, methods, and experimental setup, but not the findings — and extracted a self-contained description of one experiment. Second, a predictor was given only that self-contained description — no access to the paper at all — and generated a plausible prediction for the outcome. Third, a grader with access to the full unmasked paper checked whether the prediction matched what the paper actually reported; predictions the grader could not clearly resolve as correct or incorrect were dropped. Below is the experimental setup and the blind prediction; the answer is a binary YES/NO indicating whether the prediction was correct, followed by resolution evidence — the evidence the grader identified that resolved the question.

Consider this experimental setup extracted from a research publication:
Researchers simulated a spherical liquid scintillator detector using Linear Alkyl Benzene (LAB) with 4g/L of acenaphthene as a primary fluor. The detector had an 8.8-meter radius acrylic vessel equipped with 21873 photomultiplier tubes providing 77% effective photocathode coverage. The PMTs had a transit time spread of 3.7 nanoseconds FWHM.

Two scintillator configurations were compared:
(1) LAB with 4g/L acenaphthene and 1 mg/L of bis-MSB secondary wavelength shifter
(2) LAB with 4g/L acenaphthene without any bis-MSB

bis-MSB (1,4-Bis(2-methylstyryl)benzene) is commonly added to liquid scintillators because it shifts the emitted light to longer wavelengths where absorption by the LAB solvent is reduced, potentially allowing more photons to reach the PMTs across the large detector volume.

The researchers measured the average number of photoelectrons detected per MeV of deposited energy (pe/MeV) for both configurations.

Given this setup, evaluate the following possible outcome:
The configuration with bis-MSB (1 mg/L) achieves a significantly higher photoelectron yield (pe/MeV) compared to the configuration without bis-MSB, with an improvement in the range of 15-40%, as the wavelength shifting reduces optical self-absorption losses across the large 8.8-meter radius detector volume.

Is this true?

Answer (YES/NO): NO